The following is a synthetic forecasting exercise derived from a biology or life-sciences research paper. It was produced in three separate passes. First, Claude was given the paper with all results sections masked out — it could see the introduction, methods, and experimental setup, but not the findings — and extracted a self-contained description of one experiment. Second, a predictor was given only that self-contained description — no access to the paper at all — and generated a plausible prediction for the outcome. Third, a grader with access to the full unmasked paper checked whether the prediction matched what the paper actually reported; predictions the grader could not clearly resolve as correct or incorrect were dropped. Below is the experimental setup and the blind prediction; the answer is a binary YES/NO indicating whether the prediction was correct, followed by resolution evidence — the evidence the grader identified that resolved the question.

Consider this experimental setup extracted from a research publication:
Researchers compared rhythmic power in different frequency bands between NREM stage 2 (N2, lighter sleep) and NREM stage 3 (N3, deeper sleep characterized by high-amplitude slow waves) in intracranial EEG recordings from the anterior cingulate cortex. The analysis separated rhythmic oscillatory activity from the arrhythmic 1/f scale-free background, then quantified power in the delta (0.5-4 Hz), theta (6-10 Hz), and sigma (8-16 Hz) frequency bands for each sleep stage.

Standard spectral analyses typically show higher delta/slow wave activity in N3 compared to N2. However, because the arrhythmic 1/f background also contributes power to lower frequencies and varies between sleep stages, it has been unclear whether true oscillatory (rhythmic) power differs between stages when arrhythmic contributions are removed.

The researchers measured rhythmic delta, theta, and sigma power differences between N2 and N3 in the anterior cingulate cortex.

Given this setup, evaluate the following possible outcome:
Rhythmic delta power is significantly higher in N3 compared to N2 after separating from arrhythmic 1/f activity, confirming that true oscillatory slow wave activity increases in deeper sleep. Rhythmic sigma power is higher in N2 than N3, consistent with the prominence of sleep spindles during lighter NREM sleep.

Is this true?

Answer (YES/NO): YES